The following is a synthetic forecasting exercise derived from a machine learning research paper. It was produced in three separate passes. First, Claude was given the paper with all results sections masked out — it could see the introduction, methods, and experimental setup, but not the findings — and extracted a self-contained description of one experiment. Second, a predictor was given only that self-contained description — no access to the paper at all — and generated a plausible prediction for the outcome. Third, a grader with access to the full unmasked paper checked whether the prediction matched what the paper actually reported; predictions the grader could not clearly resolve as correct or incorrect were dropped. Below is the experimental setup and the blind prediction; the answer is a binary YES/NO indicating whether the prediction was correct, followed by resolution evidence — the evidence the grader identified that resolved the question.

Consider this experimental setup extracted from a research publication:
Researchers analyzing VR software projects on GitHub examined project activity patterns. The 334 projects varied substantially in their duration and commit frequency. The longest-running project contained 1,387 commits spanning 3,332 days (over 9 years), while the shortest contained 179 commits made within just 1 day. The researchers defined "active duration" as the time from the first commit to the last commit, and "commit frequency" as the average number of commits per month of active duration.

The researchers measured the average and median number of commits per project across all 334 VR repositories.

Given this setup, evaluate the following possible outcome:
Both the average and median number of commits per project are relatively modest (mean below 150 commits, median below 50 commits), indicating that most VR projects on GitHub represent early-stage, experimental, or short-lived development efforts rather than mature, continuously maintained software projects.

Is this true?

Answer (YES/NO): NO